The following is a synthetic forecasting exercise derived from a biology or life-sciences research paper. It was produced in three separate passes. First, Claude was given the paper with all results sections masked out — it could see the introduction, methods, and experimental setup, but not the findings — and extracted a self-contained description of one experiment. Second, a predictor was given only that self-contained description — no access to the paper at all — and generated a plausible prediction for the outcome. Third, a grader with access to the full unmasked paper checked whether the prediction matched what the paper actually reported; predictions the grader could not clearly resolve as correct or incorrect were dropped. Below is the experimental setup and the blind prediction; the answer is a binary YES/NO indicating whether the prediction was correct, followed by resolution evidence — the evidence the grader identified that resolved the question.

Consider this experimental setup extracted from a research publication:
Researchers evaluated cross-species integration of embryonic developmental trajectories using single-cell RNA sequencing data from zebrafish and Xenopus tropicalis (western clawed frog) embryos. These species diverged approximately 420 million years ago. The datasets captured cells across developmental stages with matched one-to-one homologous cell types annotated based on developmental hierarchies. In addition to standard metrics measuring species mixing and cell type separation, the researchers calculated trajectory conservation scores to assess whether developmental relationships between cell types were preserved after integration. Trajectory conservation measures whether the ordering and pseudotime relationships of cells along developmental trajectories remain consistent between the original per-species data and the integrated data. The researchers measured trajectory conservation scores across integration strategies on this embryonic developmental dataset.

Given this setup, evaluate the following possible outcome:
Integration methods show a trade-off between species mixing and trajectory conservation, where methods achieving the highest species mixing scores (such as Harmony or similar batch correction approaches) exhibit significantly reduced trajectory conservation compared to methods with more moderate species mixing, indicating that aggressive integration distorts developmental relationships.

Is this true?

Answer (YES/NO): NO